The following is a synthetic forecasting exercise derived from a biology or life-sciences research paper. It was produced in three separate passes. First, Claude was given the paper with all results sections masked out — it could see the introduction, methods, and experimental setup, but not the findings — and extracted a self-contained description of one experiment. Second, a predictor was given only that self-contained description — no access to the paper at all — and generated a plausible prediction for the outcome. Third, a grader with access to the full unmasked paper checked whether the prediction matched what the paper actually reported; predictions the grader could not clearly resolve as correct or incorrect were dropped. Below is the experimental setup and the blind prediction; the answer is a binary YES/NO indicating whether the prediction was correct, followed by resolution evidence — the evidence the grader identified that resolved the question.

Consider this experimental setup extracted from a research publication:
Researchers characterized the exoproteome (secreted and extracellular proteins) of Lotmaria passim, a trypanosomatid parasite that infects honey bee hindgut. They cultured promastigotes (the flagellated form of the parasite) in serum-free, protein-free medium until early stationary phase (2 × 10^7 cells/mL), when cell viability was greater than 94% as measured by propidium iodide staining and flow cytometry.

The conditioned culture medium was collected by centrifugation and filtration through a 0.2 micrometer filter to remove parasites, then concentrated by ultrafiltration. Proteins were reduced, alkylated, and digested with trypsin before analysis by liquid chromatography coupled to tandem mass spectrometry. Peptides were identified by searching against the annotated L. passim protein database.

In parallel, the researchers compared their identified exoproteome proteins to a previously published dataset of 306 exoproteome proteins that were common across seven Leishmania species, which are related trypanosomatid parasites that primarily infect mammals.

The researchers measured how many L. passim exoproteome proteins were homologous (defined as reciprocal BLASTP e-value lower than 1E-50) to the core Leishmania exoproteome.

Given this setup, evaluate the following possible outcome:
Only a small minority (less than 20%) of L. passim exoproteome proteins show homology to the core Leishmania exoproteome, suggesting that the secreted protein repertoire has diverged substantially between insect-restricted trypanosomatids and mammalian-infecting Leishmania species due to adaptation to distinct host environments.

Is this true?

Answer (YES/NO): NO